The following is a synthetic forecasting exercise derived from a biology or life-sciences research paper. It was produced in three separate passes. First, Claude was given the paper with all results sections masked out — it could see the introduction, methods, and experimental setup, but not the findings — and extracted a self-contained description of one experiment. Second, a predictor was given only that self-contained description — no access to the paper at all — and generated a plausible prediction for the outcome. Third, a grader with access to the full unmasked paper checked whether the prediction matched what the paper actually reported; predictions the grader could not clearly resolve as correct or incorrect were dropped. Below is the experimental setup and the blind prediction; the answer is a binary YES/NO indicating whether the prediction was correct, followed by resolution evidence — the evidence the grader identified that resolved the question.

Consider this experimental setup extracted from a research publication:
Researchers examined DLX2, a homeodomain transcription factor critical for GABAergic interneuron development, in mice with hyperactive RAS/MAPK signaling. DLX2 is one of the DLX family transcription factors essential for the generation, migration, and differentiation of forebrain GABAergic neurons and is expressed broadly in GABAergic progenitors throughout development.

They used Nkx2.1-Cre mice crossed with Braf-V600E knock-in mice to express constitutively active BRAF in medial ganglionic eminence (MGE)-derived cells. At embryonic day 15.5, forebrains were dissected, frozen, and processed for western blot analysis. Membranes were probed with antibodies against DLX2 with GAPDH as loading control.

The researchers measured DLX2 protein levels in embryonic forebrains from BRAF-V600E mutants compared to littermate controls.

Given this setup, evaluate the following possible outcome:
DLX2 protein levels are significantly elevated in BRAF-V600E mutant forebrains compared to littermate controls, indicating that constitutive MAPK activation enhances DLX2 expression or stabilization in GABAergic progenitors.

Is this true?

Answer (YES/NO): NO